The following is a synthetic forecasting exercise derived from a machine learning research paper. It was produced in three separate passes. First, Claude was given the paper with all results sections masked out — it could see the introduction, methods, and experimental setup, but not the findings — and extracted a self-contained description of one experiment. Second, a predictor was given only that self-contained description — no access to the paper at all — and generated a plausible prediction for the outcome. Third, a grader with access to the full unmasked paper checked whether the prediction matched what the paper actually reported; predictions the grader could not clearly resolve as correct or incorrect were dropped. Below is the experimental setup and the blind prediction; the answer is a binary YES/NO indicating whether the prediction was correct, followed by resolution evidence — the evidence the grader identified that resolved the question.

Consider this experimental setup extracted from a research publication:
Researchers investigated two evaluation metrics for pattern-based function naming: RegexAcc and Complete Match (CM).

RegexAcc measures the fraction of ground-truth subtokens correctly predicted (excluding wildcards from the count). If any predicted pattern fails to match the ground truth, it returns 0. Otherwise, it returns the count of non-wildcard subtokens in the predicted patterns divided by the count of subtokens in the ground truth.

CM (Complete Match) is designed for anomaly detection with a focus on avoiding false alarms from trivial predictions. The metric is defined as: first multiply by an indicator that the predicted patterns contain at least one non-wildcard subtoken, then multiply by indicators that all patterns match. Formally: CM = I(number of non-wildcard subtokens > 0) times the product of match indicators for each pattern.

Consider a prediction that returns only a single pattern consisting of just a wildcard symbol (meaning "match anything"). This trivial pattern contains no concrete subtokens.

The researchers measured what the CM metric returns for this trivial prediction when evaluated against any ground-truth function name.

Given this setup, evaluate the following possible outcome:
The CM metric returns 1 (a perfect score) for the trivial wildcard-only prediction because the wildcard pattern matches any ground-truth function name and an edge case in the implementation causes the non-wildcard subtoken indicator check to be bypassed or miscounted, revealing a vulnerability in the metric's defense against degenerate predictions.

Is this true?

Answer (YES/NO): NO